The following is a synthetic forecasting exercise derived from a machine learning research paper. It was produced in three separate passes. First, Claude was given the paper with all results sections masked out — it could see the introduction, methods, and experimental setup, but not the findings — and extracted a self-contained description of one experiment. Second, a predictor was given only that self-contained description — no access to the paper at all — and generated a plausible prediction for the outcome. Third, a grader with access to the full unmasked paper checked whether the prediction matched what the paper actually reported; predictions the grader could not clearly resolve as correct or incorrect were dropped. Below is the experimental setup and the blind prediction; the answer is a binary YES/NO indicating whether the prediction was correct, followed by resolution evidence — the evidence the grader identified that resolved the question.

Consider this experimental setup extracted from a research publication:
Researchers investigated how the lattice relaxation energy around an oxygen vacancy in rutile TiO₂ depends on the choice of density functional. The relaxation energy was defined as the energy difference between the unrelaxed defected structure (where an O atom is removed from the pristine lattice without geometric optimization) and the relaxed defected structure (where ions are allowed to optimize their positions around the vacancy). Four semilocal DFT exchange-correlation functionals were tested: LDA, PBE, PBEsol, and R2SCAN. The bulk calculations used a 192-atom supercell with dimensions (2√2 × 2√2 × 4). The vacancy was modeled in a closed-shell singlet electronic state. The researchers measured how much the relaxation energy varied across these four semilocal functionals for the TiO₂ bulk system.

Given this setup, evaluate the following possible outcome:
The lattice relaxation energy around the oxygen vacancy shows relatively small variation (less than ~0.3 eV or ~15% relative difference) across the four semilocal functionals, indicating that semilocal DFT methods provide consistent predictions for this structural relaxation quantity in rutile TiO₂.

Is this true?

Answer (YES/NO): NO